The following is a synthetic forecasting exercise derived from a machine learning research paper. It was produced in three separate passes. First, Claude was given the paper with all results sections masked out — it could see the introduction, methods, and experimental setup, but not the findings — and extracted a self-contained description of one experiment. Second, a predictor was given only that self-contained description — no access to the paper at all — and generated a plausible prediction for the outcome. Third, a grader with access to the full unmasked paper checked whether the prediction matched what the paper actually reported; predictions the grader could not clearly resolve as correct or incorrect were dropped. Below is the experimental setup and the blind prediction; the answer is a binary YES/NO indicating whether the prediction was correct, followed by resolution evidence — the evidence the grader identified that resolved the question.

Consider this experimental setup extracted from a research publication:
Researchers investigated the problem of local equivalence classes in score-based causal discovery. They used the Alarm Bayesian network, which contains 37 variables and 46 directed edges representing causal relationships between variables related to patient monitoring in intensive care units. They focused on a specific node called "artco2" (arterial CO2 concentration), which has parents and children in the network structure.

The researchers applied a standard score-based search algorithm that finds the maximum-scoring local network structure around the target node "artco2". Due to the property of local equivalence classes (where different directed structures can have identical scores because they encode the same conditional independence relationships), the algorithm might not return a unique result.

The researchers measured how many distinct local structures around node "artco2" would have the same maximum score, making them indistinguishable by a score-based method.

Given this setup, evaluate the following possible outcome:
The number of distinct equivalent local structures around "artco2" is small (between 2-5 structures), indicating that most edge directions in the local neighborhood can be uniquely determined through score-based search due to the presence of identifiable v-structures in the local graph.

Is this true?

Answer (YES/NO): YES